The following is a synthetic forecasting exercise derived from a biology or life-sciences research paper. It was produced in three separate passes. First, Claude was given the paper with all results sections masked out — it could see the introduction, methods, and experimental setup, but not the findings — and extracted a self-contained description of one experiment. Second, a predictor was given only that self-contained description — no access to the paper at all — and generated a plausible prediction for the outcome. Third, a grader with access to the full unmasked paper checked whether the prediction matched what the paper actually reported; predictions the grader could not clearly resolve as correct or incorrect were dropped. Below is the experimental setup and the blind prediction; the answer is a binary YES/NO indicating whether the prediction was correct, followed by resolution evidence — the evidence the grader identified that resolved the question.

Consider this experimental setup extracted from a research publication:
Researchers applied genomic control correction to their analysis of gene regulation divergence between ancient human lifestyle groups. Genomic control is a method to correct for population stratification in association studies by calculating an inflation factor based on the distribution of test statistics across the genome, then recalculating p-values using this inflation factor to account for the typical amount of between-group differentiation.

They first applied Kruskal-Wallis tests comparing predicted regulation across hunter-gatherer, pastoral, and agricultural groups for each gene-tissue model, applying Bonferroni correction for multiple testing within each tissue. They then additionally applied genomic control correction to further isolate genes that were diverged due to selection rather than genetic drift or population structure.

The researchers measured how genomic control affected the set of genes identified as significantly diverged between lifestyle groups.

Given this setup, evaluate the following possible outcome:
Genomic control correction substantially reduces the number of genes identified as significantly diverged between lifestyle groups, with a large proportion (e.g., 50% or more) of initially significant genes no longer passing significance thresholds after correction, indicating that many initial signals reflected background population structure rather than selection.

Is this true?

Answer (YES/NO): YES